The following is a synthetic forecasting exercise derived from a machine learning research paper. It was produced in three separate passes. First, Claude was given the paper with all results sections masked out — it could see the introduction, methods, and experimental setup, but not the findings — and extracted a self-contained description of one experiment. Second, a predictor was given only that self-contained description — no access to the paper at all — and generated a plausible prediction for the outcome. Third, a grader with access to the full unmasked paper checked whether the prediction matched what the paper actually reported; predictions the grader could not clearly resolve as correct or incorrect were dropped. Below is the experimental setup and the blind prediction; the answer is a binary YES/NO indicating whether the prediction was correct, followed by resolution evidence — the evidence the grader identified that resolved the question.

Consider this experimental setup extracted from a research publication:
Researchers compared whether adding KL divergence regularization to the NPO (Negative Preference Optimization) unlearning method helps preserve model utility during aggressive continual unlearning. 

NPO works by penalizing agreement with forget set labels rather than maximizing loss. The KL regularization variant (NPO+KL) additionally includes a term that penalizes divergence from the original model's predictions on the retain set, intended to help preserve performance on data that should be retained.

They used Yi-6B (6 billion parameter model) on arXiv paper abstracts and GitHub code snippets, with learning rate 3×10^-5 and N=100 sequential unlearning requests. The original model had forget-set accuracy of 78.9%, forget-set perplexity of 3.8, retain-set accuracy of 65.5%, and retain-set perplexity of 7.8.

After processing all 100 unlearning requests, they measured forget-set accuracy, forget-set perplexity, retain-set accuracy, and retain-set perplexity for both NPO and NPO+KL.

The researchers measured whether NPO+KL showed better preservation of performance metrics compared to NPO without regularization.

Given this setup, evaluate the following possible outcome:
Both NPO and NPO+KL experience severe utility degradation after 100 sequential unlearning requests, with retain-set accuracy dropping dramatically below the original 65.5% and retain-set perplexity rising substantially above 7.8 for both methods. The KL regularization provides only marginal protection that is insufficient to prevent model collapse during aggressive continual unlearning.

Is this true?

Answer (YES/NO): NO